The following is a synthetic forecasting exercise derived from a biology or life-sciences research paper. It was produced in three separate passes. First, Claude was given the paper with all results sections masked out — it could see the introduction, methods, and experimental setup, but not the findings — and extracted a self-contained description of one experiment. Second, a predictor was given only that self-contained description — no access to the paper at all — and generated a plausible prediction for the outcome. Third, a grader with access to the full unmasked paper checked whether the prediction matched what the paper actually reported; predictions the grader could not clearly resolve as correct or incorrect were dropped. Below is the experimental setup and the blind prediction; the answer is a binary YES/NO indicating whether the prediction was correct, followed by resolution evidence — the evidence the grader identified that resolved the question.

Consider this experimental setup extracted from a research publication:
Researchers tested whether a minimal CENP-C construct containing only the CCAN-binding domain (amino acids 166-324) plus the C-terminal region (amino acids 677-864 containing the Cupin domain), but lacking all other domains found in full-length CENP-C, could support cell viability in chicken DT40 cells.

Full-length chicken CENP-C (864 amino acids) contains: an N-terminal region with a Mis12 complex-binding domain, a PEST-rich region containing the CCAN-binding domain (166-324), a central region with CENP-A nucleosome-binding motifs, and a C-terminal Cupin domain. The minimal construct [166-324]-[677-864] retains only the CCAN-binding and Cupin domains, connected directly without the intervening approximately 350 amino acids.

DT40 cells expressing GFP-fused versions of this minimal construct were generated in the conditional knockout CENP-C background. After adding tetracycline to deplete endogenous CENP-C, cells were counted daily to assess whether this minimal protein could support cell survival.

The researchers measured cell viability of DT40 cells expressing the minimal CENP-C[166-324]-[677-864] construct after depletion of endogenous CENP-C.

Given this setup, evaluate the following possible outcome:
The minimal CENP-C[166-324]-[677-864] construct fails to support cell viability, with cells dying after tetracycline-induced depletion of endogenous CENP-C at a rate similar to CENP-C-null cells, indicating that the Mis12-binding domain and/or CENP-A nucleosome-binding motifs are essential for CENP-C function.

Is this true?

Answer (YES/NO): NO